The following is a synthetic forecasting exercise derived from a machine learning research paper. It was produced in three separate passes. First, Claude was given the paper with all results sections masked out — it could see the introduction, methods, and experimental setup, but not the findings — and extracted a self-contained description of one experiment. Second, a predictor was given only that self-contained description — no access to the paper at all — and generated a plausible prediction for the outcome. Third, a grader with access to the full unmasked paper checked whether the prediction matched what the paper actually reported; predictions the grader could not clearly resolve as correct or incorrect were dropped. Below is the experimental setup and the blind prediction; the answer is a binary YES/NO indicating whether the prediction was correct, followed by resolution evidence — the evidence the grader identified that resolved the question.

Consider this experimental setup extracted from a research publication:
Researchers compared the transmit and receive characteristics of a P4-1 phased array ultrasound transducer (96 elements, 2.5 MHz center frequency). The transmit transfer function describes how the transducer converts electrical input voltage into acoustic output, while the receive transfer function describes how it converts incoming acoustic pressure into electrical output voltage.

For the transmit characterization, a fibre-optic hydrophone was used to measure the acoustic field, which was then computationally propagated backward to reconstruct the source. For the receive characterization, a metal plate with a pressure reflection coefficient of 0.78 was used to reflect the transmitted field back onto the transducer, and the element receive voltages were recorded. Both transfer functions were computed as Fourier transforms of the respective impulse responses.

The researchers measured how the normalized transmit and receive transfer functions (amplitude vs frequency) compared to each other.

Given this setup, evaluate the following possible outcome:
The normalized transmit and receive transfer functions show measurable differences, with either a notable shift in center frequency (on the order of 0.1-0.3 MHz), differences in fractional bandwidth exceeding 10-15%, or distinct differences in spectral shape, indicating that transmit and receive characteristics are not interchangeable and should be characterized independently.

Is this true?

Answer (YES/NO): NO